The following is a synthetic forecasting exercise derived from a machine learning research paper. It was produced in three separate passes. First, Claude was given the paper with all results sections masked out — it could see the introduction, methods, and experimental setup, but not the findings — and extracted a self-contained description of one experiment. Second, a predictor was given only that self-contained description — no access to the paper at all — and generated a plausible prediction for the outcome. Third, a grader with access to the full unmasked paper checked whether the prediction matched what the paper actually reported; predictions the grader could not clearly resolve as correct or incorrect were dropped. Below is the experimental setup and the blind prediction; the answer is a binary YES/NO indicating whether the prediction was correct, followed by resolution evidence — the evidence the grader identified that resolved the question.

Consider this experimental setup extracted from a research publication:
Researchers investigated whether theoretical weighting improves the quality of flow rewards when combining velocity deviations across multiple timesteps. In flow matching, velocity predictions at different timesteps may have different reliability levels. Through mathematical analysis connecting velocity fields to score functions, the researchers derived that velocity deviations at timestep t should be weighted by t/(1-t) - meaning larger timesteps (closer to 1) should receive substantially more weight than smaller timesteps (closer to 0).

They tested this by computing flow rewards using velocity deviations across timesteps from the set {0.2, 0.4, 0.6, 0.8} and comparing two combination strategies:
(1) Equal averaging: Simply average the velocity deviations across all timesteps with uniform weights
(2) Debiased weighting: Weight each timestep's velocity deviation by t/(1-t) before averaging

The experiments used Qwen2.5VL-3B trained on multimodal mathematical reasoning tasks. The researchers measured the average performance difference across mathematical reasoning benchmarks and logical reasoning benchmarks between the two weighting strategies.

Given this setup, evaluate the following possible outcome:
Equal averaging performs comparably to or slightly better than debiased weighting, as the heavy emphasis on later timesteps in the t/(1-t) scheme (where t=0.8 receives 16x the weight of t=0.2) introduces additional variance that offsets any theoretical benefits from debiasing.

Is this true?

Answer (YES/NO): NO